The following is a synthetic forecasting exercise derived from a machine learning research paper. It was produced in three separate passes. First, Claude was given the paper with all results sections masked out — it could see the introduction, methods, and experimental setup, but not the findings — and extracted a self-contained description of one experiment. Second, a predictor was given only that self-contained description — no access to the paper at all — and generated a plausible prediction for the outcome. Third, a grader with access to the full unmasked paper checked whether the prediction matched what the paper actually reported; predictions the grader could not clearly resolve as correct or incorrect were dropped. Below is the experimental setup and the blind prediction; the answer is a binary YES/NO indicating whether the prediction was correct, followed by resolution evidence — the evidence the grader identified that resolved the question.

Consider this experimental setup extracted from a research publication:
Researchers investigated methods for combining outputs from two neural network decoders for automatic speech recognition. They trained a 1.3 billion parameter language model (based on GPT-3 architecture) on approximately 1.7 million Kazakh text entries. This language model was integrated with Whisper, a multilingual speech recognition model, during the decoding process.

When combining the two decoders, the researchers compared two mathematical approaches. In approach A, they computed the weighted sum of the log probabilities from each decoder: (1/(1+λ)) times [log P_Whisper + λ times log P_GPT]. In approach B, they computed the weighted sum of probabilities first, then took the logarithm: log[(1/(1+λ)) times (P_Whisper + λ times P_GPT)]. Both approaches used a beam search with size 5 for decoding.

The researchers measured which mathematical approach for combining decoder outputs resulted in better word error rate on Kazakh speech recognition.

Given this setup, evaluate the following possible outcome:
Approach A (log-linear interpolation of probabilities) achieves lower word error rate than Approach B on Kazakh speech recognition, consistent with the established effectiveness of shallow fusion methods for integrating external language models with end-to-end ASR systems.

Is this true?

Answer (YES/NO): YES